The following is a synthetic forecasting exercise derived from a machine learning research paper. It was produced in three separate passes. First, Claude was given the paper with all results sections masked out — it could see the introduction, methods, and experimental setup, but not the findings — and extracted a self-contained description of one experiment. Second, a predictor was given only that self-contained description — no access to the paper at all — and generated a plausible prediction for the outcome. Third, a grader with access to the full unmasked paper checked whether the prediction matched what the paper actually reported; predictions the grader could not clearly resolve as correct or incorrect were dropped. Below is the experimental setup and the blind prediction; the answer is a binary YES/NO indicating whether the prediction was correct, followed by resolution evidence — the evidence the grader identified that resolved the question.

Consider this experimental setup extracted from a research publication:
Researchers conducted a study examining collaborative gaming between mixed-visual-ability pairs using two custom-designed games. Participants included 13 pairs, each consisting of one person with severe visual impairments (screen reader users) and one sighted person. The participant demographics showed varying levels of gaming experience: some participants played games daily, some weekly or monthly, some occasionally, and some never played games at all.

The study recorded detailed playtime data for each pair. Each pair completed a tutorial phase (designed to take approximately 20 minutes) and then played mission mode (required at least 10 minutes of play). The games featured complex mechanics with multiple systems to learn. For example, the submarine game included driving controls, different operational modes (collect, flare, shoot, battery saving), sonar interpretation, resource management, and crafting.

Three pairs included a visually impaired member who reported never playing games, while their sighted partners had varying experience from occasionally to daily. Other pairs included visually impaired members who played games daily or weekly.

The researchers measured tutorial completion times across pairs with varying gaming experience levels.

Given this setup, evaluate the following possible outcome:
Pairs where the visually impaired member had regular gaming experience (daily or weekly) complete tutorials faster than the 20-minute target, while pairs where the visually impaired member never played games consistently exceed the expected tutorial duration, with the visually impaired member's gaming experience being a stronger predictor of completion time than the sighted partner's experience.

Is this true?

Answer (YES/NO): NO